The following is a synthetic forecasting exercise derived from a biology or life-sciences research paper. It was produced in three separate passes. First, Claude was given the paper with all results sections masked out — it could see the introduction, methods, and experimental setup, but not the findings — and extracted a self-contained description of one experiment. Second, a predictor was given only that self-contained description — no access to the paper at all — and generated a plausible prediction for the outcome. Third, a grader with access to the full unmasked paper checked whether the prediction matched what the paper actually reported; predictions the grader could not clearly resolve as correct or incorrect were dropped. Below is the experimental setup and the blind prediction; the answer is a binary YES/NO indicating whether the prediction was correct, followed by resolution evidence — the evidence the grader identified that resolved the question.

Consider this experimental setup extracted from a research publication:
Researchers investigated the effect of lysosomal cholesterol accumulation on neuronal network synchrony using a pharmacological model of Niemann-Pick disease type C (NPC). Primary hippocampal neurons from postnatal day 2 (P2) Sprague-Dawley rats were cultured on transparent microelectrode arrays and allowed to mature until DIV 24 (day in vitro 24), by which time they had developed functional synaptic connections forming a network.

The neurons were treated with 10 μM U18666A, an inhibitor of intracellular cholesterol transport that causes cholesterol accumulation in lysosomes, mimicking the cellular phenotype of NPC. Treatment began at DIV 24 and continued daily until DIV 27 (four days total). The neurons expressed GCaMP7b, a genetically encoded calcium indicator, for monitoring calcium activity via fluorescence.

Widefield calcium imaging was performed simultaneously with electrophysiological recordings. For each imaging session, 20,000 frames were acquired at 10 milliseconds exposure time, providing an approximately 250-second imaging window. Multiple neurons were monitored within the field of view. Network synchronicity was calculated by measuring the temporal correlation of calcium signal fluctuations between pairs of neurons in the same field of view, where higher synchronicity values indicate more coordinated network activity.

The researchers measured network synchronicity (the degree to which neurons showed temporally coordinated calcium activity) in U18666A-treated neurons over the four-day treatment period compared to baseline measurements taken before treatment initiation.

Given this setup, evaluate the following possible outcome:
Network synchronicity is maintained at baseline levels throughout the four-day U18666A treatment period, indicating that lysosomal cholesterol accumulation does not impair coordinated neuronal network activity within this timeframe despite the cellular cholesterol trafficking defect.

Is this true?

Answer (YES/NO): NO